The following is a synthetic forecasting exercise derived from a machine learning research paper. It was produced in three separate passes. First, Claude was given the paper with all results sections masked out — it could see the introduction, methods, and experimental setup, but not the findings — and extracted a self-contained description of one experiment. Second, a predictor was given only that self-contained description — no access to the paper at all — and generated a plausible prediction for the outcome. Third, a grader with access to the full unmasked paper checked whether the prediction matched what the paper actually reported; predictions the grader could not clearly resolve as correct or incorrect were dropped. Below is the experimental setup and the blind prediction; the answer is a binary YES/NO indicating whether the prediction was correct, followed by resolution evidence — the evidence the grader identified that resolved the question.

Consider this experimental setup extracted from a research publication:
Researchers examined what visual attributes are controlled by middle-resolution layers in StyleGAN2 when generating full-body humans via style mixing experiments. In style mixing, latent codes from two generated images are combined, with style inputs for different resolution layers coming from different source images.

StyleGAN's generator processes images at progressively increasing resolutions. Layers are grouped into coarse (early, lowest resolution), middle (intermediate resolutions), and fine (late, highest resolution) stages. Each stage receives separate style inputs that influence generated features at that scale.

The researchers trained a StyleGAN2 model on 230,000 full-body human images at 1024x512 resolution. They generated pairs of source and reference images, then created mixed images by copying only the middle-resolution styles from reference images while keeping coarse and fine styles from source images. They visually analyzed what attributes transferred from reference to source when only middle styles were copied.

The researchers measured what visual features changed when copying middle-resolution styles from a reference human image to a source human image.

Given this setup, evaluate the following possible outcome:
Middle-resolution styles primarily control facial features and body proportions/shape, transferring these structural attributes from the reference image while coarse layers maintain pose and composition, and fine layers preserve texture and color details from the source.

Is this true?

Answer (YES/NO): NO